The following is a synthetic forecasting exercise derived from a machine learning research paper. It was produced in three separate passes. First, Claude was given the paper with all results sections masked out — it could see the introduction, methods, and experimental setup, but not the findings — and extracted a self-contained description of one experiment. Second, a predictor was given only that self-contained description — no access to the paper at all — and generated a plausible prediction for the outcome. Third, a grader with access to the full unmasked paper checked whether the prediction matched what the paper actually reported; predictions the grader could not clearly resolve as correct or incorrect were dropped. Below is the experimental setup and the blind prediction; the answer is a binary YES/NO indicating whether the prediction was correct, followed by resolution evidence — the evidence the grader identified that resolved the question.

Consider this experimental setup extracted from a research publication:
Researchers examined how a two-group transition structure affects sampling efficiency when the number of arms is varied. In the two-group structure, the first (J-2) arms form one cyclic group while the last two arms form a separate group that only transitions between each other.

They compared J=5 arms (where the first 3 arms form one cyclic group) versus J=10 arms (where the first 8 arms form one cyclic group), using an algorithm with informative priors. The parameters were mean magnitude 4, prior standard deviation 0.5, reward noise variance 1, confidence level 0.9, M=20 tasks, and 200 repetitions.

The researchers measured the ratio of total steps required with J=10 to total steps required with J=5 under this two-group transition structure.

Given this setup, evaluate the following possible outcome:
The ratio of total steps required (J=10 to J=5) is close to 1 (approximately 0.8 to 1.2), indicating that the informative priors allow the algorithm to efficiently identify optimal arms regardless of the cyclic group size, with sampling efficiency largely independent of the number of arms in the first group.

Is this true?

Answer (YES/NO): NO